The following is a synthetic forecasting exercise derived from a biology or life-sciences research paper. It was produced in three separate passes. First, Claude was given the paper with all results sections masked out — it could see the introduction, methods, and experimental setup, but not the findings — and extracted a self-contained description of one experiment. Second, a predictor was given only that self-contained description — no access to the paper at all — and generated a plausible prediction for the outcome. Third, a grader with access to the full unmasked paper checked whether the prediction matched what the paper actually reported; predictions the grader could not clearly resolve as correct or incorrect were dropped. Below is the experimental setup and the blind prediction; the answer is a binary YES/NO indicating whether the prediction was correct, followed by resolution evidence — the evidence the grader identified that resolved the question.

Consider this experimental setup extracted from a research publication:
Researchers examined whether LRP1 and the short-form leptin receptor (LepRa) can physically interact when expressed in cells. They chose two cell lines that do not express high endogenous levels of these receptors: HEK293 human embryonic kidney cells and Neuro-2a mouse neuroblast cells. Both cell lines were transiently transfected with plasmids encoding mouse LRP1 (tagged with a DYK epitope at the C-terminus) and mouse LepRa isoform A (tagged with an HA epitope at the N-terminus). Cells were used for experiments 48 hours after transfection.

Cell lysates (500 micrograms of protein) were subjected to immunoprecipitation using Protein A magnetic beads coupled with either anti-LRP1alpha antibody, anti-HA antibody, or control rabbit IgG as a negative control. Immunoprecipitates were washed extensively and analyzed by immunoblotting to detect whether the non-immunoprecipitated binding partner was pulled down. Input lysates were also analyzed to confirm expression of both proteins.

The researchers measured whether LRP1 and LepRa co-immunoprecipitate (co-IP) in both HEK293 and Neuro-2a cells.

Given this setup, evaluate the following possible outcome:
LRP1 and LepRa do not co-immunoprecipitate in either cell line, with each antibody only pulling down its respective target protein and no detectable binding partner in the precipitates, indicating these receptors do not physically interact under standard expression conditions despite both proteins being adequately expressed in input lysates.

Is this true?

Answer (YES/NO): NO